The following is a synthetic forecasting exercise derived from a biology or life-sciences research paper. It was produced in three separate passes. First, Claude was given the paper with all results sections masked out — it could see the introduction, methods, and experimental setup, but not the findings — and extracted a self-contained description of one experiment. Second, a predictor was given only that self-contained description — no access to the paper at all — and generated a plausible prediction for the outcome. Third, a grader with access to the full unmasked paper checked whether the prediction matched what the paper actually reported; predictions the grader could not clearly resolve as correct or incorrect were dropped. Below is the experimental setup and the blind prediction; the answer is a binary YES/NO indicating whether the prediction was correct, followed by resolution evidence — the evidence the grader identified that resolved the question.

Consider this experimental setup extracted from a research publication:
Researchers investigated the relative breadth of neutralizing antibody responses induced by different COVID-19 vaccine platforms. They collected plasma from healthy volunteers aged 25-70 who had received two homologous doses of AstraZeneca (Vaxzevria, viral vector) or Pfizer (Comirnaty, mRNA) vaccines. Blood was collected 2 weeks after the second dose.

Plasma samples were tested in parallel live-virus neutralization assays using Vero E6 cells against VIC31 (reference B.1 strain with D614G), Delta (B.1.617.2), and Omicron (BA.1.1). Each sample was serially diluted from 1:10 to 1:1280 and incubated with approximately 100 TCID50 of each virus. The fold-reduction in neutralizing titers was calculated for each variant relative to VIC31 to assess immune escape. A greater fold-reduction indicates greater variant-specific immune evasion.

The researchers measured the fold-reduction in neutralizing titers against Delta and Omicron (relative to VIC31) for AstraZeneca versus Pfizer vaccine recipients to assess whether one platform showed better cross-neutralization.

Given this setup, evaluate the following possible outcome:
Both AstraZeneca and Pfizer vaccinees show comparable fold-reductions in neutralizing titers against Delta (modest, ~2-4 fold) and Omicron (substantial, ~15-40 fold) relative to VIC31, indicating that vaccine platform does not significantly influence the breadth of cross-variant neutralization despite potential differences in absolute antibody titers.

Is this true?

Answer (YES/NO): NO